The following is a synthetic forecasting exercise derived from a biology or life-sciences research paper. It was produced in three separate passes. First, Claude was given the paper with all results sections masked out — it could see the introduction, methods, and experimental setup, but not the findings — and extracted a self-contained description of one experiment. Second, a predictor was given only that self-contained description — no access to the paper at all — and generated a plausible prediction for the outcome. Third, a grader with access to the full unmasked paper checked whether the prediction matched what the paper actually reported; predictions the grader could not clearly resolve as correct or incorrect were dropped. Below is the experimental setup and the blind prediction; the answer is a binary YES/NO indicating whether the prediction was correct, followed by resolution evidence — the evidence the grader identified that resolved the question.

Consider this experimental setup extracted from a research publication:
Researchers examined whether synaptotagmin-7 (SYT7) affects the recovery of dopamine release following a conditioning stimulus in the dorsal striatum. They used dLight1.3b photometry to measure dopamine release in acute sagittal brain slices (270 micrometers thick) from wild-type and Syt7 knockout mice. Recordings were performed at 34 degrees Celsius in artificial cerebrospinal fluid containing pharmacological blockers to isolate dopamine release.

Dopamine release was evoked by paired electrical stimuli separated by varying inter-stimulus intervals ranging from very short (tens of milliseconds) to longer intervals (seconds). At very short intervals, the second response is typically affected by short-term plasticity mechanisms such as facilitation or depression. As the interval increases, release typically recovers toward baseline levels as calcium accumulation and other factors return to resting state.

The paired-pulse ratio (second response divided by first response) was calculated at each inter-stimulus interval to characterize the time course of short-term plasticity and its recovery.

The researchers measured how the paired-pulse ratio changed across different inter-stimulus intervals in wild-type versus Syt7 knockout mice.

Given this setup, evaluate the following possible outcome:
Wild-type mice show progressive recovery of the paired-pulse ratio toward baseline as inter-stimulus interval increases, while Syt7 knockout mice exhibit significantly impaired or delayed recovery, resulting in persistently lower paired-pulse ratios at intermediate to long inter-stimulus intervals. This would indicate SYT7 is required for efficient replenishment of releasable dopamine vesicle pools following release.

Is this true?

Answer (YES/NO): NO